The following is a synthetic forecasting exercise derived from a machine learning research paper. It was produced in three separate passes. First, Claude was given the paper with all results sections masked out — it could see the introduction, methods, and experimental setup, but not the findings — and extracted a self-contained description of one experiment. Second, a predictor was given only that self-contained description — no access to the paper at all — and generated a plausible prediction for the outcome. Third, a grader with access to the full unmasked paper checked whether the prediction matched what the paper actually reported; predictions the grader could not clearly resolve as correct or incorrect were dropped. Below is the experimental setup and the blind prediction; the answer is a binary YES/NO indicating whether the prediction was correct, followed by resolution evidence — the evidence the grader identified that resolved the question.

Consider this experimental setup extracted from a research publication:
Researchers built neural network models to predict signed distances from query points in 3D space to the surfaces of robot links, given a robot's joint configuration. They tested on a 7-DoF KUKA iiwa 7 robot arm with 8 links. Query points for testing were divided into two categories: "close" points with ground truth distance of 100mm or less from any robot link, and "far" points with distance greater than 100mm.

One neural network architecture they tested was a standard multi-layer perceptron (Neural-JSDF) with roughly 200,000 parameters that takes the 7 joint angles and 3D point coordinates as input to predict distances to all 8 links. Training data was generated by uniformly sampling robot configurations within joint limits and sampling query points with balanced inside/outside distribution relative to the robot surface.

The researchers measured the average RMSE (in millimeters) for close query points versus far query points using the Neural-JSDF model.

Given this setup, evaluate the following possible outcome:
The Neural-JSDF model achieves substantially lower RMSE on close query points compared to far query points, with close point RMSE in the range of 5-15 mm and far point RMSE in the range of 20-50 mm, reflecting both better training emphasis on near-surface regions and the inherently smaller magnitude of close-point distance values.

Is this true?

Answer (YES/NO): NO